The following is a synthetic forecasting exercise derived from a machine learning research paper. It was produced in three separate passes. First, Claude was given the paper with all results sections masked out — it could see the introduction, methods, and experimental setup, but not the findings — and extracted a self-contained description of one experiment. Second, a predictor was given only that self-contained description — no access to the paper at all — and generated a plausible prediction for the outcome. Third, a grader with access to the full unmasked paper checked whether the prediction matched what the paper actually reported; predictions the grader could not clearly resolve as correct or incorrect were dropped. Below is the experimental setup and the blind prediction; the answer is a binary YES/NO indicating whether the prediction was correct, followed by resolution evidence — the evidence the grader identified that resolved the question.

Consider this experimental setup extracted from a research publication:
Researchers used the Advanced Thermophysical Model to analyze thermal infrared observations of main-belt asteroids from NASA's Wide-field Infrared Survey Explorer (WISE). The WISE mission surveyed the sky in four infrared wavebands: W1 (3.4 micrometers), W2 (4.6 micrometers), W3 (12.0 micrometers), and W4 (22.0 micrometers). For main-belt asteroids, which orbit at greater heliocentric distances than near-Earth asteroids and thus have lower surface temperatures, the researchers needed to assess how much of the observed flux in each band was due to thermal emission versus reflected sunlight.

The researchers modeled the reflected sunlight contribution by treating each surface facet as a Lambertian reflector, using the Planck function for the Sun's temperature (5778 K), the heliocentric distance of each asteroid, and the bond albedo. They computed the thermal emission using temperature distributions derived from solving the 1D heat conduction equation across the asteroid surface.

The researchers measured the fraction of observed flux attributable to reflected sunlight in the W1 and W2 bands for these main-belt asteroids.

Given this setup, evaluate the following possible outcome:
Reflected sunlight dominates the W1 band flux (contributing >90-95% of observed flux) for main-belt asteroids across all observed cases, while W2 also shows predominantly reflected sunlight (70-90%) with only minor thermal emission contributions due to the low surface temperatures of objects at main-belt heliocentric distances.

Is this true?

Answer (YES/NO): NO